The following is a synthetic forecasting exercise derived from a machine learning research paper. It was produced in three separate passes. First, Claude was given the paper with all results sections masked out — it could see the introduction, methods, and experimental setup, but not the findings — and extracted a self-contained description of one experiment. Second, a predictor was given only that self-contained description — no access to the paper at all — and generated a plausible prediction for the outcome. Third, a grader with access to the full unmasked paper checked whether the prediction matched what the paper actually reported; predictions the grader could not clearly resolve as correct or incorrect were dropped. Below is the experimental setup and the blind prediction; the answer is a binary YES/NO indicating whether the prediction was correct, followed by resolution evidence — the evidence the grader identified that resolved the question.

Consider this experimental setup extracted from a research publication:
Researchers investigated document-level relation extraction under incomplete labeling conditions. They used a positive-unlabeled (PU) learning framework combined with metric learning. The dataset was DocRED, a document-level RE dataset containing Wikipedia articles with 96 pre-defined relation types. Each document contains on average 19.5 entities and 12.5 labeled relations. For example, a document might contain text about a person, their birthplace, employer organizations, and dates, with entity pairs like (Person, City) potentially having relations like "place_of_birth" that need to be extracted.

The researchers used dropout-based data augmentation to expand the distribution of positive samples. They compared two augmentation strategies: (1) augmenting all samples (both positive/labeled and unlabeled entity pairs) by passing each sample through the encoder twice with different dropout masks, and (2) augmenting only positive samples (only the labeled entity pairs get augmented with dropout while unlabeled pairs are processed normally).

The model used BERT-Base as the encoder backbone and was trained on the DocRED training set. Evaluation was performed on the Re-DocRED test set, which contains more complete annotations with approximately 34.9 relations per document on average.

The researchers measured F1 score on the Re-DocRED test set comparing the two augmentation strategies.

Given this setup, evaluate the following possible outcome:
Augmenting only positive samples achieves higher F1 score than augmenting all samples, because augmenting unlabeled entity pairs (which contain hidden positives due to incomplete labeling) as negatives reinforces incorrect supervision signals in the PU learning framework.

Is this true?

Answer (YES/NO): YES